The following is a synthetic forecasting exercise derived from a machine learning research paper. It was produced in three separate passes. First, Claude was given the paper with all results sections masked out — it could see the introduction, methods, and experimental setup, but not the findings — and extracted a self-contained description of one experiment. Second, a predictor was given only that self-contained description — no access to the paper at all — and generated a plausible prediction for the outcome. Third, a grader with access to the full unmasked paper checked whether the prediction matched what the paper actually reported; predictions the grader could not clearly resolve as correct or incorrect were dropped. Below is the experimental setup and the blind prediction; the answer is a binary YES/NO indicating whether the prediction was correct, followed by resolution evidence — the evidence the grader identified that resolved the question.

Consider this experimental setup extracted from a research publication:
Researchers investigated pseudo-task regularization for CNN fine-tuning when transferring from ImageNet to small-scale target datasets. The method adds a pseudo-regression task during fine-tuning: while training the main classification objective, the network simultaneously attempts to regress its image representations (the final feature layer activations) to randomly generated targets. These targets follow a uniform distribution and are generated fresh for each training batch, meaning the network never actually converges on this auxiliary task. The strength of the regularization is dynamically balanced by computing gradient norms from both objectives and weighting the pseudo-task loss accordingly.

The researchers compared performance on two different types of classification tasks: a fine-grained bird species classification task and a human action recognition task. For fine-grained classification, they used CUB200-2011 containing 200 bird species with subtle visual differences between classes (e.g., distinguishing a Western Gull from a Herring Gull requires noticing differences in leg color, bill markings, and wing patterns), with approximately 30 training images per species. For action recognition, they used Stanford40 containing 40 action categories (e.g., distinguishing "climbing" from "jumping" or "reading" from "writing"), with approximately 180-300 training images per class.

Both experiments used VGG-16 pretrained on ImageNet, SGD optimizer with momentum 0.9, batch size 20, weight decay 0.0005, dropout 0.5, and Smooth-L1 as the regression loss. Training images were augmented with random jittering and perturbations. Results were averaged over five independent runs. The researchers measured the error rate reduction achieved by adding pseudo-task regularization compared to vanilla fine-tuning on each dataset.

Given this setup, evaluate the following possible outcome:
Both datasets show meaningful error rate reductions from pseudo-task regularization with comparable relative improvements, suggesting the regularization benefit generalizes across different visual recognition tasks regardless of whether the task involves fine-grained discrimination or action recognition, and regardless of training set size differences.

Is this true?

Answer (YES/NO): NO